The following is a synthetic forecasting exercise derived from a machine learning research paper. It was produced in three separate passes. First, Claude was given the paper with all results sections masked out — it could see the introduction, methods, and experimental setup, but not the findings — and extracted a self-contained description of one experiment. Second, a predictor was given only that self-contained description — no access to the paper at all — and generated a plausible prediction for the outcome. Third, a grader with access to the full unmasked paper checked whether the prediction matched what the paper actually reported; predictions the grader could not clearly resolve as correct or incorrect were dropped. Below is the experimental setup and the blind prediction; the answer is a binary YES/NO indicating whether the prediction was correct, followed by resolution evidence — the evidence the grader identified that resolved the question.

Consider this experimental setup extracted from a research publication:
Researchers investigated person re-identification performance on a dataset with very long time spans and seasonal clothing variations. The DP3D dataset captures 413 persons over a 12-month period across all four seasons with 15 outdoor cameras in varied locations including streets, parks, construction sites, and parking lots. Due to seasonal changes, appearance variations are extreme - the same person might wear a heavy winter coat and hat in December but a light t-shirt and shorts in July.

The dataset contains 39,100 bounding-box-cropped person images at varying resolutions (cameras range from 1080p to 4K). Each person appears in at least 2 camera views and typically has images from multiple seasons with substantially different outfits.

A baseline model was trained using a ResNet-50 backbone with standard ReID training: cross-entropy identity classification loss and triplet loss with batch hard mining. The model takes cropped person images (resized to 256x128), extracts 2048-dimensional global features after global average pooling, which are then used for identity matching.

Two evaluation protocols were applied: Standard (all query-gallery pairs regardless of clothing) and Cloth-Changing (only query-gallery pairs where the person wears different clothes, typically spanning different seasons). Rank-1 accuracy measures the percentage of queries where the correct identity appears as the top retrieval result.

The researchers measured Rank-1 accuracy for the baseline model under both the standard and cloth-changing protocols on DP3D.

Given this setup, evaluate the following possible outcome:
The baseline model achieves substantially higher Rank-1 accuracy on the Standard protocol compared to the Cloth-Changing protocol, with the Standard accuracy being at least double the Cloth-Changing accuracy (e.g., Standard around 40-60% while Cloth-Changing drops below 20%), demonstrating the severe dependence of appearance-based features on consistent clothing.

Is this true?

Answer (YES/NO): YES